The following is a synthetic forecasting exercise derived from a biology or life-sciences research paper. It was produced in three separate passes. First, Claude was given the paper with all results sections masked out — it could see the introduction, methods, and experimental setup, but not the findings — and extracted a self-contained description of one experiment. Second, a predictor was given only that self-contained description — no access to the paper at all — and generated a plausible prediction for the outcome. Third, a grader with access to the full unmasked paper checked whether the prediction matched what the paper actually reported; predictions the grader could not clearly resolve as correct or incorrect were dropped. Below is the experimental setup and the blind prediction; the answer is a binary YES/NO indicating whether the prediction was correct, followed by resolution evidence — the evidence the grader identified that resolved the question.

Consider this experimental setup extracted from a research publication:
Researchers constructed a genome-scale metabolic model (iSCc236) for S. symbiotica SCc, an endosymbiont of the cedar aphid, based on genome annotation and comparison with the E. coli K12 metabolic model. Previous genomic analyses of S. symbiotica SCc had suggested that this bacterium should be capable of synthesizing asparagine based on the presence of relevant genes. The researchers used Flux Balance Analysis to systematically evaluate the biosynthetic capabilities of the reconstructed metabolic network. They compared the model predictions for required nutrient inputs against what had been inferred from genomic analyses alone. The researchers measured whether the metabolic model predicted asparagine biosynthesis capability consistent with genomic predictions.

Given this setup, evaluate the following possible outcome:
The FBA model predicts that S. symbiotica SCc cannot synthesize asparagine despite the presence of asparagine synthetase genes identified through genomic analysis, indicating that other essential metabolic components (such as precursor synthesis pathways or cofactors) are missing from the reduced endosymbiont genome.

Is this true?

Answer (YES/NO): YES